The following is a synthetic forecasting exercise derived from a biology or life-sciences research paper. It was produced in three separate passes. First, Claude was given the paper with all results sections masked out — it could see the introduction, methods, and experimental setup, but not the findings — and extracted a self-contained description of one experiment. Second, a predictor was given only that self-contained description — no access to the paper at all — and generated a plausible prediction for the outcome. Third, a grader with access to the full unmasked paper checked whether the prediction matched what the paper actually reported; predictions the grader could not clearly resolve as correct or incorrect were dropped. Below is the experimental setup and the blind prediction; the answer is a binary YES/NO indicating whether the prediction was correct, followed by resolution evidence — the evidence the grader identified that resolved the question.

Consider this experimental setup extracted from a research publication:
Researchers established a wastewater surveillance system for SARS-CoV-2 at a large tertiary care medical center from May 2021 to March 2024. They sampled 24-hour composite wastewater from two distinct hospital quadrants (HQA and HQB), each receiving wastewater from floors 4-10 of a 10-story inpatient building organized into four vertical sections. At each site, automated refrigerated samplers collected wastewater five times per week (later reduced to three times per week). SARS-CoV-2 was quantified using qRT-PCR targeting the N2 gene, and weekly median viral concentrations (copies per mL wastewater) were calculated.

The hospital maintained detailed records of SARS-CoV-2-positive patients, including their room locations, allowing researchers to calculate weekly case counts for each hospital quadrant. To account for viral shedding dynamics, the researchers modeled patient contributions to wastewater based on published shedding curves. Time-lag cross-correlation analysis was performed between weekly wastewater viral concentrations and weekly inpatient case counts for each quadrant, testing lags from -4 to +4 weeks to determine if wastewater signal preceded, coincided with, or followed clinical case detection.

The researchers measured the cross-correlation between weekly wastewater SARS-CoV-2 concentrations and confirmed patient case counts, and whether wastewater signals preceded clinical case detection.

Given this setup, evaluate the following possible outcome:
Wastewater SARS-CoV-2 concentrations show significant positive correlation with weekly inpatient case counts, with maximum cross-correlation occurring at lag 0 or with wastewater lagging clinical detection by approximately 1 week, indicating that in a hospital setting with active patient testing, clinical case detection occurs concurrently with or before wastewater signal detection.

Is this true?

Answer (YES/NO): NO